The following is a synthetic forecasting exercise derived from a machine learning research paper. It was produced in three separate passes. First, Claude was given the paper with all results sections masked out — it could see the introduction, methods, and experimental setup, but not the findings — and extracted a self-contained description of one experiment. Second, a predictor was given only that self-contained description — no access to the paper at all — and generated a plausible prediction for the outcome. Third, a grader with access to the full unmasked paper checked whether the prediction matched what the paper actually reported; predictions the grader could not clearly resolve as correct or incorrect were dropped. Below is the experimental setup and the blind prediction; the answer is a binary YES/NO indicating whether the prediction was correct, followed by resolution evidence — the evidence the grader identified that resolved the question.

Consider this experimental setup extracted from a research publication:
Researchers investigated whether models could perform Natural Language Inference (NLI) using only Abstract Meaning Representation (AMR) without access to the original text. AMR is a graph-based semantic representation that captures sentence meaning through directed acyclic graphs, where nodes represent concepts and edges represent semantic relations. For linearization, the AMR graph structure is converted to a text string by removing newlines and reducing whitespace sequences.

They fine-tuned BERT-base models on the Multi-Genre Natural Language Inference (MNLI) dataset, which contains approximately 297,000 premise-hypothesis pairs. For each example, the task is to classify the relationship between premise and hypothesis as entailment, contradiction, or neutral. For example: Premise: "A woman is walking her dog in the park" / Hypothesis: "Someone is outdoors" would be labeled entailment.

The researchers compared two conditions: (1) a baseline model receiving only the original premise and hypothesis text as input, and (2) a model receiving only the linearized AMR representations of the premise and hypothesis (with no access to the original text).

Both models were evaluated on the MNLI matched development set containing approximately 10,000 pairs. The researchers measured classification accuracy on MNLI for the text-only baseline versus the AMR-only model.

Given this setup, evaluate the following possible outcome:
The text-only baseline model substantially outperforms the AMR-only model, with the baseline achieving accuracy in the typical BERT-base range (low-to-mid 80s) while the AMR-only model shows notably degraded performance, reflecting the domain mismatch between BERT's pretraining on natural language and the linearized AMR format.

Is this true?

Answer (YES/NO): YES